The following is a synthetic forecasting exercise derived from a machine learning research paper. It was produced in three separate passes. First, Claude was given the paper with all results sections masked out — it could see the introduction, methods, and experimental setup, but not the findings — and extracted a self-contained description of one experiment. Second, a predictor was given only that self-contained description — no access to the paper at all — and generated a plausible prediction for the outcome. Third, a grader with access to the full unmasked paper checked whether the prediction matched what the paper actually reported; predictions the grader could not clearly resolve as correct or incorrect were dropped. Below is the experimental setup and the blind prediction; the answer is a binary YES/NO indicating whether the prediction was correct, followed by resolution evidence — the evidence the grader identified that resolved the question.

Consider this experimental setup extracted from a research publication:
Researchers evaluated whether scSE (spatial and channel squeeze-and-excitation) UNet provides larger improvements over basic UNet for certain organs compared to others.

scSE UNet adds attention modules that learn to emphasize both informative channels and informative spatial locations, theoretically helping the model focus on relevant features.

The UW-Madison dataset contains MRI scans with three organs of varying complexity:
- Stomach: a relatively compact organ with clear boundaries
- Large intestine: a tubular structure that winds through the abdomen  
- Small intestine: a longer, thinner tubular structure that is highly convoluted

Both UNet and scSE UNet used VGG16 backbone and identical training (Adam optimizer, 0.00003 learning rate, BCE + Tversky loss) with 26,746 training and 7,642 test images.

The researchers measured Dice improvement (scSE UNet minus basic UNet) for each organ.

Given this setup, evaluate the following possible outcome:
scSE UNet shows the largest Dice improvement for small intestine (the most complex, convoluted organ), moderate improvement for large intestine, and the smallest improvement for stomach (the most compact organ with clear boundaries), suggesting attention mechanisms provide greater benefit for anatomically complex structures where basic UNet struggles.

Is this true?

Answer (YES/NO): NO